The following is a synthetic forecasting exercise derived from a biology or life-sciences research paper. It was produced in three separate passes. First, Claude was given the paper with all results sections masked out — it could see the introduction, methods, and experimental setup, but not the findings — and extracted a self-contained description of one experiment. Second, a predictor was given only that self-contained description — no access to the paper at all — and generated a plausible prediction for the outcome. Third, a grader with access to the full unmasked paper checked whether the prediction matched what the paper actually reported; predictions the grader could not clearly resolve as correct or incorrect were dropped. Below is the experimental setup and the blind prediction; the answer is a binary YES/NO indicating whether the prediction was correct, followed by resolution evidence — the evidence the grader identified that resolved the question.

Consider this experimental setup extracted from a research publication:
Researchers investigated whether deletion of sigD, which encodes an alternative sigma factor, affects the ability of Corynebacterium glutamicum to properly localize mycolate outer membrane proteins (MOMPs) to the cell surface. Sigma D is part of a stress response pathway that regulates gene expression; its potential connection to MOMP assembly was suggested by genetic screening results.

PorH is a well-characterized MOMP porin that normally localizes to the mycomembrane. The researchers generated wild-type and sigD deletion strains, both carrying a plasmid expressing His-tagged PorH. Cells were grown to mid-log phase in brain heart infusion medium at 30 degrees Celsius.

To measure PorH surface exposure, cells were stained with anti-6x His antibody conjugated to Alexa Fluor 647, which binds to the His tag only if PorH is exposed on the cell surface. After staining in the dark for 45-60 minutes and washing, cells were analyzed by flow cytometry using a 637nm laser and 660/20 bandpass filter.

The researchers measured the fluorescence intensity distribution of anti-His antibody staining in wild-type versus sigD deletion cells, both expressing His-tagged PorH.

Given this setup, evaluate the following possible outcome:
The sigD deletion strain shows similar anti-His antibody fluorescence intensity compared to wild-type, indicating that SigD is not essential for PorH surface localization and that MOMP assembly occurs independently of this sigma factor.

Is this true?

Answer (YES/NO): NO